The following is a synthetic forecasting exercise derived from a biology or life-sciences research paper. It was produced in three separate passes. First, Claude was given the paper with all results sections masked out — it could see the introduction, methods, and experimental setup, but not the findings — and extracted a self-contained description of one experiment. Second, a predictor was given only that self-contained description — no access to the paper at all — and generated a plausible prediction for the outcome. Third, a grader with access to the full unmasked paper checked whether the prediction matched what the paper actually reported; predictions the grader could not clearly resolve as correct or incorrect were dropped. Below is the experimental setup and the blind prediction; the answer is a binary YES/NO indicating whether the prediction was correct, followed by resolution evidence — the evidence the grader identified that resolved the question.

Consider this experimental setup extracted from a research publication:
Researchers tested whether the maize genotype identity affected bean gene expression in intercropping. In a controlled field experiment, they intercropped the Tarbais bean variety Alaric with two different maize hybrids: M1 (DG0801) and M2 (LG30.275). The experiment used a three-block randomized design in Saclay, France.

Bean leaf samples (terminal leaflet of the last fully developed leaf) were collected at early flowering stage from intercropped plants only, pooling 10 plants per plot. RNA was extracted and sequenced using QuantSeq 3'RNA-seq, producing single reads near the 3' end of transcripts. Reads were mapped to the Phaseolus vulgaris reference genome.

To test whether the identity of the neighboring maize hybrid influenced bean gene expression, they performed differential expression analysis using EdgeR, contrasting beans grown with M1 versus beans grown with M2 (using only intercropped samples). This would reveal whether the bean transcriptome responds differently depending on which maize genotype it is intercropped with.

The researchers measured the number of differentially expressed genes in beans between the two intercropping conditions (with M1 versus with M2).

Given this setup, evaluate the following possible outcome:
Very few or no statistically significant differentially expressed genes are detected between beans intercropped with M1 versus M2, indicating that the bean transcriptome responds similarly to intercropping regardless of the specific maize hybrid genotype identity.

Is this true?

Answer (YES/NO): YES